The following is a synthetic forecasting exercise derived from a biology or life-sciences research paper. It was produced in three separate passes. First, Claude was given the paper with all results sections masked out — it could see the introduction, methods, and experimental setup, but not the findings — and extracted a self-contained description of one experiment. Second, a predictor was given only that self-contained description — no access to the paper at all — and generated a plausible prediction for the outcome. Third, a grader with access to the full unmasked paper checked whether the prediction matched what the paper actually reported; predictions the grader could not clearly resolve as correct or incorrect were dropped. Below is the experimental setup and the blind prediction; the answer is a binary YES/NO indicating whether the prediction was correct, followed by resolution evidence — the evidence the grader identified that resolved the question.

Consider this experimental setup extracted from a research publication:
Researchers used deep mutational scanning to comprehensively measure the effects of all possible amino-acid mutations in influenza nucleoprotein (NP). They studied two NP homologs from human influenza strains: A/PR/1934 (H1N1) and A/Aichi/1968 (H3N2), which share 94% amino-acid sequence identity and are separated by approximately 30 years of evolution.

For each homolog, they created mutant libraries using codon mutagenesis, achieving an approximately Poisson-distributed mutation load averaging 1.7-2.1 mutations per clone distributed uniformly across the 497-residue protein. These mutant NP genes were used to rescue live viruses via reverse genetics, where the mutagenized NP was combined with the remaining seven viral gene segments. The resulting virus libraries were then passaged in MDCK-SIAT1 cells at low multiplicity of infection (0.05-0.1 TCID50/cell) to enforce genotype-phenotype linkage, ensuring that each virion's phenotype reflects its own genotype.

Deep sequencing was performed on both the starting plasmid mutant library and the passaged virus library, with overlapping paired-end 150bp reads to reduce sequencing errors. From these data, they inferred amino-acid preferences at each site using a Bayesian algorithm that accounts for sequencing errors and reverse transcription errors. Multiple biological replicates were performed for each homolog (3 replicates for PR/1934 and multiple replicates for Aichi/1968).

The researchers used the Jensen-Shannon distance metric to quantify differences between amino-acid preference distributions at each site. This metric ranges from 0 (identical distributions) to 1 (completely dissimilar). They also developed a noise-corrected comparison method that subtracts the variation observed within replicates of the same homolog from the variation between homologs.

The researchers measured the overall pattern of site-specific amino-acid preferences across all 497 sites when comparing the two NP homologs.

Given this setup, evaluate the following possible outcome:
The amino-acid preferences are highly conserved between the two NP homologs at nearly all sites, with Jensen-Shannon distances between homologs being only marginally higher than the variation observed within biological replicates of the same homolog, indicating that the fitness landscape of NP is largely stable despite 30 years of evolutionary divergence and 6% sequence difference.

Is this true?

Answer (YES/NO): YES